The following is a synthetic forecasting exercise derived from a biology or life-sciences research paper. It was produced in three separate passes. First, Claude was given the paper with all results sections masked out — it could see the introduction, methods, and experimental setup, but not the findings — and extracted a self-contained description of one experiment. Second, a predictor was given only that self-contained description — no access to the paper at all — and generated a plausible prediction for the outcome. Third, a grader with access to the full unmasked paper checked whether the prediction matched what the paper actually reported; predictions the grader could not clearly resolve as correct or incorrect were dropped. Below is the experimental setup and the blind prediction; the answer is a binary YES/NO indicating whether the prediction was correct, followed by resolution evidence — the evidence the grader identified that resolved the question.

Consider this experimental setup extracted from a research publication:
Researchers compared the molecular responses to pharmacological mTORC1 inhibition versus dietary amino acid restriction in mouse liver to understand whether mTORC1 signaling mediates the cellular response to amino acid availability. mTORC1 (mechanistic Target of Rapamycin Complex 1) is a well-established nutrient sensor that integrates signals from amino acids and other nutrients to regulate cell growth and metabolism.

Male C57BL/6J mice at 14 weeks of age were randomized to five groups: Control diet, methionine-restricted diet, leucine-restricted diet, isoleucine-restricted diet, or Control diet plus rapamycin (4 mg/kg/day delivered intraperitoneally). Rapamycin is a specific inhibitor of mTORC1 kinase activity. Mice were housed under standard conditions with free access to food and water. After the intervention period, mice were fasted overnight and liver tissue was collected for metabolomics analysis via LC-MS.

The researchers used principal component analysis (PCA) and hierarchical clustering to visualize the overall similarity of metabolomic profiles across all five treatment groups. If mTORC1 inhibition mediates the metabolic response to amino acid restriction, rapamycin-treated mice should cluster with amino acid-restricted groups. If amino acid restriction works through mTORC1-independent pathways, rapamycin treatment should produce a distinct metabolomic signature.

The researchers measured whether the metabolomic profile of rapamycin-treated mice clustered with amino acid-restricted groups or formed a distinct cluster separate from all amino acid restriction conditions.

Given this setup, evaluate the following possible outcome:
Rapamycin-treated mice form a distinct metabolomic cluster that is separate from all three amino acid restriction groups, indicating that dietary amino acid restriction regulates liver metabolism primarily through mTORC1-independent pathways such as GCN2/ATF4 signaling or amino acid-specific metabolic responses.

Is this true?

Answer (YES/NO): YES